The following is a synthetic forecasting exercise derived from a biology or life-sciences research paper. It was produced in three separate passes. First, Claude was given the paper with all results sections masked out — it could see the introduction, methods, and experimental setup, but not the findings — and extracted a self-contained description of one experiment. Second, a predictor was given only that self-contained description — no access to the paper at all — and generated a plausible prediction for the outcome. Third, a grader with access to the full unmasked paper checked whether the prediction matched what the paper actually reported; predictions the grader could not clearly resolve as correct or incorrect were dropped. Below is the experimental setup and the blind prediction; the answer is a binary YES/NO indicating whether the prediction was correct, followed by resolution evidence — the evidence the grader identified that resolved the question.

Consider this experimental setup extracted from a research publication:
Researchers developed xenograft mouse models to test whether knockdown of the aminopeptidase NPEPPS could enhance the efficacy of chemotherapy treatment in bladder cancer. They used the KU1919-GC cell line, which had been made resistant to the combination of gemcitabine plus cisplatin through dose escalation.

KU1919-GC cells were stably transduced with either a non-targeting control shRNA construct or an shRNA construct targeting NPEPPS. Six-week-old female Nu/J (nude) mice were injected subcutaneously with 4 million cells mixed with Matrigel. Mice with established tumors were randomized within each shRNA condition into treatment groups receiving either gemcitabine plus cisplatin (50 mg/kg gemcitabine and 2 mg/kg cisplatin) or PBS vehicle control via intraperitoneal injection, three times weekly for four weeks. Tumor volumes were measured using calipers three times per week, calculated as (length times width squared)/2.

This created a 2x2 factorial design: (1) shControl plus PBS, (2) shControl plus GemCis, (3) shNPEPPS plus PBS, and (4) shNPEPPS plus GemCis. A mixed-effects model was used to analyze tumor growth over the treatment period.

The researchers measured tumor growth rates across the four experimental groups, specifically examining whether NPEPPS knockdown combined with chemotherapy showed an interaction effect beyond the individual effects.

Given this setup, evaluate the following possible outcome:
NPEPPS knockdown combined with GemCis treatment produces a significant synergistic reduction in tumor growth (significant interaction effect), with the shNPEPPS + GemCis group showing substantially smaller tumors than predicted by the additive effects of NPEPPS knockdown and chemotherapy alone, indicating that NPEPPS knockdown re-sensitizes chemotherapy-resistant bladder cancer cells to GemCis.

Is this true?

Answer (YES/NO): NO